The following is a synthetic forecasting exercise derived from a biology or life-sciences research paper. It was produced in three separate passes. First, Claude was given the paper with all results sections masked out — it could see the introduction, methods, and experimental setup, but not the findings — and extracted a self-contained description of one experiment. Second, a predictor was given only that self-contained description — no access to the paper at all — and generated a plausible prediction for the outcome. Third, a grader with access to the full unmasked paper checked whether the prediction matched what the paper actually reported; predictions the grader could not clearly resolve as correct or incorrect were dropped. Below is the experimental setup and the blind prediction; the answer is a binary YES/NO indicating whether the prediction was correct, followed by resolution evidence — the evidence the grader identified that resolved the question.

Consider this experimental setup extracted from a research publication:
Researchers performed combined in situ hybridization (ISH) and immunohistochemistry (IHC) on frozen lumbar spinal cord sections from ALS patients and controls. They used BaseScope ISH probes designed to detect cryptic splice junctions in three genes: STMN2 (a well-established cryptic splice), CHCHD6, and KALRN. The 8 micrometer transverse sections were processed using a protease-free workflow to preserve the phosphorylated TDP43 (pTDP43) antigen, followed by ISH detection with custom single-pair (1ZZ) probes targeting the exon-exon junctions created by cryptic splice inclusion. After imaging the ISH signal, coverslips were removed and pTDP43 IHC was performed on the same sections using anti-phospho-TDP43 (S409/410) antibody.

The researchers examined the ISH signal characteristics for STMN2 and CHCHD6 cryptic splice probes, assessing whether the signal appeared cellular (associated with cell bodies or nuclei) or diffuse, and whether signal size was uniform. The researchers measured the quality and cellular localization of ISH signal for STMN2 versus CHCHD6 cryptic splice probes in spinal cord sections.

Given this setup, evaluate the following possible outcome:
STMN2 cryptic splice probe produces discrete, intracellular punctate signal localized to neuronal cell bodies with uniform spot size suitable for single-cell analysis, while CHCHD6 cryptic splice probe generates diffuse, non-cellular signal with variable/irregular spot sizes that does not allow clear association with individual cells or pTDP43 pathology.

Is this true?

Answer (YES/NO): YES